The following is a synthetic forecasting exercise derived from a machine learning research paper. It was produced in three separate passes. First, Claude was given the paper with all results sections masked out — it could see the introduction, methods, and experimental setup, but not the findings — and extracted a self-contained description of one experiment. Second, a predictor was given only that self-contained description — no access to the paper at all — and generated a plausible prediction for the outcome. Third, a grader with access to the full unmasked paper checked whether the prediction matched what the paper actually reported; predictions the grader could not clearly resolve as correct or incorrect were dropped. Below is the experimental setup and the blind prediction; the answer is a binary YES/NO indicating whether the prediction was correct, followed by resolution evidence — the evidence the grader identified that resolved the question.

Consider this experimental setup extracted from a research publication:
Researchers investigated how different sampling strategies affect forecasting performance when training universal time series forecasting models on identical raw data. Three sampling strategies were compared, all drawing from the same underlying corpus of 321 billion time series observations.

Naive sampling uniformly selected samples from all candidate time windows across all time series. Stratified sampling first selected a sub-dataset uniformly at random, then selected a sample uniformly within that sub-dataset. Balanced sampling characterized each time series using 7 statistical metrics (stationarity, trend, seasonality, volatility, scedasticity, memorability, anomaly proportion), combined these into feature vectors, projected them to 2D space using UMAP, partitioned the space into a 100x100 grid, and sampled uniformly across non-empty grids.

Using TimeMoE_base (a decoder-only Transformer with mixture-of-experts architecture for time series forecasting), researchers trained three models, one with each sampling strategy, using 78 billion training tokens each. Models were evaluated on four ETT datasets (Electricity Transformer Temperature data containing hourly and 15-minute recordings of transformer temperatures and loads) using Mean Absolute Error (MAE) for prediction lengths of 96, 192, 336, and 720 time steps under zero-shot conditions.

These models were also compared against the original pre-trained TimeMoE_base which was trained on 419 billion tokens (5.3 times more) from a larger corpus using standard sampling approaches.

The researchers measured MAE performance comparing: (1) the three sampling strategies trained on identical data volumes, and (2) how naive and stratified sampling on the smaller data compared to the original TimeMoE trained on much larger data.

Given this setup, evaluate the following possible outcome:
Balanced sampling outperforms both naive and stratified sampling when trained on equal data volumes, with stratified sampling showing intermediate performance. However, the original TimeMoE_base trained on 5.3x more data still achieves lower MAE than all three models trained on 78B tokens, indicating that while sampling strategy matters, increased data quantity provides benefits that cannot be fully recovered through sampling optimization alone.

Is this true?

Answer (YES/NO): NO